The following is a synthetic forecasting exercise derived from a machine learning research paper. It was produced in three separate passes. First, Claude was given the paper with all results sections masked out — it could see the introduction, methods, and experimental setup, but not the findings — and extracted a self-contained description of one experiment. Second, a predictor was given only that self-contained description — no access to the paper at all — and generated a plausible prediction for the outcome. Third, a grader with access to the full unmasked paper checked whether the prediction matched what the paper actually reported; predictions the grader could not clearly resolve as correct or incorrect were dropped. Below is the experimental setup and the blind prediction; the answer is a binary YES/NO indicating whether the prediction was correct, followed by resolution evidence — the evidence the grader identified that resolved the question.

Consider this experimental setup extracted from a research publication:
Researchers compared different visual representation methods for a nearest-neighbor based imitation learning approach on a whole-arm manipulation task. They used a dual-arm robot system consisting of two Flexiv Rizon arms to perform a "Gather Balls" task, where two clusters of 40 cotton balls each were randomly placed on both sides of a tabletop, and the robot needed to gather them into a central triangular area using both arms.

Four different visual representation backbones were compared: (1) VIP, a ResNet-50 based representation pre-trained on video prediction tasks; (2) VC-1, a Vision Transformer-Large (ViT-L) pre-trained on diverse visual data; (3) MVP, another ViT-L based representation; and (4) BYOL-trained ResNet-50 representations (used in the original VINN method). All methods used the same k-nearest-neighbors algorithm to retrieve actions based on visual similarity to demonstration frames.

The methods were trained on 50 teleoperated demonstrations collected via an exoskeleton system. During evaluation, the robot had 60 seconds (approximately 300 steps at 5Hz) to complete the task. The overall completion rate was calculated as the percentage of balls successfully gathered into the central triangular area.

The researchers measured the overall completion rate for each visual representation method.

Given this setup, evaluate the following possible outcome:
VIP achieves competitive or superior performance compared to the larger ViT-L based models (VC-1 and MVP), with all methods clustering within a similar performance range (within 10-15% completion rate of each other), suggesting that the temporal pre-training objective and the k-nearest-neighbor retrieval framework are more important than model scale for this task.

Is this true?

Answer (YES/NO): NO